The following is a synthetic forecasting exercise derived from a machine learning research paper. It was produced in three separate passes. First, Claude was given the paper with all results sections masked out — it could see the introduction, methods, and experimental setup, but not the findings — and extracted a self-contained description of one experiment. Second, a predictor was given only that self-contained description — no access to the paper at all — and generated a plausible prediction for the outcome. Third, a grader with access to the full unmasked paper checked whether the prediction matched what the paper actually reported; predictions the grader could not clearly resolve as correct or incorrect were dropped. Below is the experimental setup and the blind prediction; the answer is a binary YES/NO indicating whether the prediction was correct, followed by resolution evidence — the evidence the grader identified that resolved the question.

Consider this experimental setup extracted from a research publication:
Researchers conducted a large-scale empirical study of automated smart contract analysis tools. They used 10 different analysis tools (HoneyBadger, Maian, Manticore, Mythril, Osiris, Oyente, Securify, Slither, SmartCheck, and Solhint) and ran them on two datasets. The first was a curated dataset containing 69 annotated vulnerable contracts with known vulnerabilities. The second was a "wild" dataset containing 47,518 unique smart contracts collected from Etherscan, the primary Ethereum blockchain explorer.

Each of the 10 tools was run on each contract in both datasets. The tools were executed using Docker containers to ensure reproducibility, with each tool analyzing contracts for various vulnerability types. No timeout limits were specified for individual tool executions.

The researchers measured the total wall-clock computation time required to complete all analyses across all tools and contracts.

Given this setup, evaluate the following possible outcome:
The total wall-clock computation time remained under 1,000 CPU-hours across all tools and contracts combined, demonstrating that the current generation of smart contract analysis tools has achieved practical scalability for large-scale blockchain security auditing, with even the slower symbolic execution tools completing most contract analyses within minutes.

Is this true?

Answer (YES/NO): NO